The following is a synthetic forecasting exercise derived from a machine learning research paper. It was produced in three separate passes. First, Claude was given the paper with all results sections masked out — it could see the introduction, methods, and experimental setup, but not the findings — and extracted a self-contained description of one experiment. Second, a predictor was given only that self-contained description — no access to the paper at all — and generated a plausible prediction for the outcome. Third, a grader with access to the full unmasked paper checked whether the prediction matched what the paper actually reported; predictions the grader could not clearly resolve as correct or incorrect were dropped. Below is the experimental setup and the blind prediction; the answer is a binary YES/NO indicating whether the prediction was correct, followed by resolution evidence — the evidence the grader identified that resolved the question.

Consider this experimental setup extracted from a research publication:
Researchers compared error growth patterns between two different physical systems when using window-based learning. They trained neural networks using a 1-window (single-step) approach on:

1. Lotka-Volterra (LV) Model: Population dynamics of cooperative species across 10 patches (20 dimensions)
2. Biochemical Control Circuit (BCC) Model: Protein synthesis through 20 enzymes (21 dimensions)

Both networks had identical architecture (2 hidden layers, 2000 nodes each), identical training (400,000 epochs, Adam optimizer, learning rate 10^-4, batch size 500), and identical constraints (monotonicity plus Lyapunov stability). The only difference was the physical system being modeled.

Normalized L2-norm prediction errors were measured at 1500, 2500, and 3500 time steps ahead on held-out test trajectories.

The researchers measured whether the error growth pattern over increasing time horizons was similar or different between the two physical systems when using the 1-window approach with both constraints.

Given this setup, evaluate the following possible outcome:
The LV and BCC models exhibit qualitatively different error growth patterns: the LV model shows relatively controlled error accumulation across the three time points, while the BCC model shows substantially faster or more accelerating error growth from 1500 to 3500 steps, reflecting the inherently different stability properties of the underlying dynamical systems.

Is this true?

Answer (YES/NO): YES